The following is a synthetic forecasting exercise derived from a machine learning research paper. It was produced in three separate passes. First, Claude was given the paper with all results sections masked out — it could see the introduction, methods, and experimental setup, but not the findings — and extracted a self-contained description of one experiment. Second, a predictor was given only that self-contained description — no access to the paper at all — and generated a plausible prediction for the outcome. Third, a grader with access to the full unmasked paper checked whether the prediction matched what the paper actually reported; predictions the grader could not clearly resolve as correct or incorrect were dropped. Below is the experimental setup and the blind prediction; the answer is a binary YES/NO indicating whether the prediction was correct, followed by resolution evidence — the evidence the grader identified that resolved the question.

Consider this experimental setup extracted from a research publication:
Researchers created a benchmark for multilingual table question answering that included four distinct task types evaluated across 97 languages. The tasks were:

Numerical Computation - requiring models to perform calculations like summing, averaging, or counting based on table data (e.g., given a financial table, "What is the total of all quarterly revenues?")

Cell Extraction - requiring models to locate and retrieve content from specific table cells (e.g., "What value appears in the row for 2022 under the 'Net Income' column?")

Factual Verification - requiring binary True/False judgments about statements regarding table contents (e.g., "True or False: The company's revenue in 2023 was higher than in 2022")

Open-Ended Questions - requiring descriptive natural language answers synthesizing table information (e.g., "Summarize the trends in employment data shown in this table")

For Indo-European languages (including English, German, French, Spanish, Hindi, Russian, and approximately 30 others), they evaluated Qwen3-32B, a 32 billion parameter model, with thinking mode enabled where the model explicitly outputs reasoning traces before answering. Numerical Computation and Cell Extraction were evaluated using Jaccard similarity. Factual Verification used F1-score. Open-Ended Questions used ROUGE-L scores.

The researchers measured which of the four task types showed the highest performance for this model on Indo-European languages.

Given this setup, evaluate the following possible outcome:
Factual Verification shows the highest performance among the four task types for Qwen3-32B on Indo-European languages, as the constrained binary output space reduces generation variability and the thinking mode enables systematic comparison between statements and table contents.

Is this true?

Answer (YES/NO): YES